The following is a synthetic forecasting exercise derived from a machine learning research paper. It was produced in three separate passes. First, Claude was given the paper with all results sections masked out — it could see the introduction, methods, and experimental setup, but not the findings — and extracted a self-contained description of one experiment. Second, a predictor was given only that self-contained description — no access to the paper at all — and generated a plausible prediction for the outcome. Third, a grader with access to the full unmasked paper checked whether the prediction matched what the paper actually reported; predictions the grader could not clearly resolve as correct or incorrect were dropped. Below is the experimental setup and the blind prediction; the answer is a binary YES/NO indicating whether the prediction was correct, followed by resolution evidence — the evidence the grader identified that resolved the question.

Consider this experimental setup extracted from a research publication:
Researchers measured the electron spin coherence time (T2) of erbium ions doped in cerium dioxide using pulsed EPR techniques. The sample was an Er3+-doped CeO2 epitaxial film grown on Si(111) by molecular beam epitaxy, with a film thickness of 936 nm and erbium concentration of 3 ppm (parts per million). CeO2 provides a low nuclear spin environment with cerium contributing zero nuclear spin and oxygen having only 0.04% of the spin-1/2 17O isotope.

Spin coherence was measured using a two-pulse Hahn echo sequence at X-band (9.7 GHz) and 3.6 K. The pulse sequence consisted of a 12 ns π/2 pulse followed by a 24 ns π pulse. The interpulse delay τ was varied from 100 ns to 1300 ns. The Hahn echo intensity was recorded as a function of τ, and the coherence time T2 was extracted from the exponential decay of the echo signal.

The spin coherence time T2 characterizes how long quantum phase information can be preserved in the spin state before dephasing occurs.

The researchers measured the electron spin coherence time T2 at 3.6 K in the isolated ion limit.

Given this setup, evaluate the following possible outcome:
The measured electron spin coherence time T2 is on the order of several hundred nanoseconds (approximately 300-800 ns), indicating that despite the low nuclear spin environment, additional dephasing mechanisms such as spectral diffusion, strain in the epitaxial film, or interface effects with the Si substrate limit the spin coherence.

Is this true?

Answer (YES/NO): YES